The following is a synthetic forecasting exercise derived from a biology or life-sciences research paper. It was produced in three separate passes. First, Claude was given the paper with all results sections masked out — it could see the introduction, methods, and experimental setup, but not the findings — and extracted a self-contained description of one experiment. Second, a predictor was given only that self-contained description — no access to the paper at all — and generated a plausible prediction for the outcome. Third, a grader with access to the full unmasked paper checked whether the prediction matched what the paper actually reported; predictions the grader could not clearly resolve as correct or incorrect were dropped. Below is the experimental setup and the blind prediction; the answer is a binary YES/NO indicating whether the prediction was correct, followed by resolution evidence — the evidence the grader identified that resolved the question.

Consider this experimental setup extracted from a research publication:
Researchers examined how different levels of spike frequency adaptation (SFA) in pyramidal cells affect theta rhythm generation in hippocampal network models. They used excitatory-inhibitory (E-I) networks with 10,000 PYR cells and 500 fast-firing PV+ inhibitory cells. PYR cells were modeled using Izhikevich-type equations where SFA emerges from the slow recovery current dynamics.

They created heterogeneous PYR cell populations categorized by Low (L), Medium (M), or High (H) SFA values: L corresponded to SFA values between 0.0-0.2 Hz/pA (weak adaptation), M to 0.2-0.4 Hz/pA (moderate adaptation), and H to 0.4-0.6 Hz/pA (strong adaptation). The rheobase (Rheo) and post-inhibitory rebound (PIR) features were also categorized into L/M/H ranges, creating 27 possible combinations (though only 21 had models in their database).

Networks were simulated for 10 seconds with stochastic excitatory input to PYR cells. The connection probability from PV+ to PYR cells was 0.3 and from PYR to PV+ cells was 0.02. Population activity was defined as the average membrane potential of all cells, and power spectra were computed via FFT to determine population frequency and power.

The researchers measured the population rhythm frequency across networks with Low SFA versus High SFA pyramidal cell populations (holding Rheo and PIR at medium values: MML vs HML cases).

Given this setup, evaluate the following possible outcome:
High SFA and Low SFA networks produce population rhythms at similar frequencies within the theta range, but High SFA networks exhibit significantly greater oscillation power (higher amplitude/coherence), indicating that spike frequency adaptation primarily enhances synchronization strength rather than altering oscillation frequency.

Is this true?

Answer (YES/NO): NO